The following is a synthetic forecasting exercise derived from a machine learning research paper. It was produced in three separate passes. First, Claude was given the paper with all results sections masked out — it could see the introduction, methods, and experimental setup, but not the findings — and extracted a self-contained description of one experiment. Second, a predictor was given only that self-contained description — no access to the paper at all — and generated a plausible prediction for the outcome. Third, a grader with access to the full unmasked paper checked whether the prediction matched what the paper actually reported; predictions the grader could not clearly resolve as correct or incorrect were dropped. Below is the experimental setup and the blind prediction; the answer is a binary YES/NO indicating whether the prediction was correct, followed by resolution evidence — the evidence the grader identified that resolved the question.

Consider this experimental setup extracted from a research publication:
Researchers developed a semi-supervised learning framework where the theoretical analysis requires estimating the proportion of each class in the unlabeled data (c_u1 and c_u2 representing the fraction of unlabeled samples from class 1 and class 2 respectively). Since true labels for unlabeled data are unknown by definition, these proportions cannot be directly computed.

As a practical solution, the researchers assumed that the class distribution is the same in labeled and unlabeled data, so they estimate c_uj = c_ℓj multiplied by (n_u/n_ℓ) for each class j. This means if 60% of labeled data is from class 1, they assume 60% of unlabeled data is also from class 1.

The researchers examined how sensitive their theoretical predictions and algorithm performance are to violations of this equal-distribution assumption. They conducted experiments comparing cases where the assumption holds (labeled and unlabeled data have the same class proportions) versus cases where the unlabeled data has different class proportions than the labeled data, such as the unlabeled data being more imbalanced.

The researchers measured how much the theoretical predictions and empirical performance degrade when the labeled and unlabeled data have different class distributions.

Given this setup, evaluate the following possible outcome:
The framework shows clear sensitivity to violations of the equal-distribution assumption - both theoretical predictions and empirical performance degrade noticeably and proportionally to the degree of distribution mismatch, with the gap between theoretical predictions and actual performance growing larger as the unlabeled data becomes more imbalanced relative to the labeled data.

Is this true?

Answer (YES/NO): NO